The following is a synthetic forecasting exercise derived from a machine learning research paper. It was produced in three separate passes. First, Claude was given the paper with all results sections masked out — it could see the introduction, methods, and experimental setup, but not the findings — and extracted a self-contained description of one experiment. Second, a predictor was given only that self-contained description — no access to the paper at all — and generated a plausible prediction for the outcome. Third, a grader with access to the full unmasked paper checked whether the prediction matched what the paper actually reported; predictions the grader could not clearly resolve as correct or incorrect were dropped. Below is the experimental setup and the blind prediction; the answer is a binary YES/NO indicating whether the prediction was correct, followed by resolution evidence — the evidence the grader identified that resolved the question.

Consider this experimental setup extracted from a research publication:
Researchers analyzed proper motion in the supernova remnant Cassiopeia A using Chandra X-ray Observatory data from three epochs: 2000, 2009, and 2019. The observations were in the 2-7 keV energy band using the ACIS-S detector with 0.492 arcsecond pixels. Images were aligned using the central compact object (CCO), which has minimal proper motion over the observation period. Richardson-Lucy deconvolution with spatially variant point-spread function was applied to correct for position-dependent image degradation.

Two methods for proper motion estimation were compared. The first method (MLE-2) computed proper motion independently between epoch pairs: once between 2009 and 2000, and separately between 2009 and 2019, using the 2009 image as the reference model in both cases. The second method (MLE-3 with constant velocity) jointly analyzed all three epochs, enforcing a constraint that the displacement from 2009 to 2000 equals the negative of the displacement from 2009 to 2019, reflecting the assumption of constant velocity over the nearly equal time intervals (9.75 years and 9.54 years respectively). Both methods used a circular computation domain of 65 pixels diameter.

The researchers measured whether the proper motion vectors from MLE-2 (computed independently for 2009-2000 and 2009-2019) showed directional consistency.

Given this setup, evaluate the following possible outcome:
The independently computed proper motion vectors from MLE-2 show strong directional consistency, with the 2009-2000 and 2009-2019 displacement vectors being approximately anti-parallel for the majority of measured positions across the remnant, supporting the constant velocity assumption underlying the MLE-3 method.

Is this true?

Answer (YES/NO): YES